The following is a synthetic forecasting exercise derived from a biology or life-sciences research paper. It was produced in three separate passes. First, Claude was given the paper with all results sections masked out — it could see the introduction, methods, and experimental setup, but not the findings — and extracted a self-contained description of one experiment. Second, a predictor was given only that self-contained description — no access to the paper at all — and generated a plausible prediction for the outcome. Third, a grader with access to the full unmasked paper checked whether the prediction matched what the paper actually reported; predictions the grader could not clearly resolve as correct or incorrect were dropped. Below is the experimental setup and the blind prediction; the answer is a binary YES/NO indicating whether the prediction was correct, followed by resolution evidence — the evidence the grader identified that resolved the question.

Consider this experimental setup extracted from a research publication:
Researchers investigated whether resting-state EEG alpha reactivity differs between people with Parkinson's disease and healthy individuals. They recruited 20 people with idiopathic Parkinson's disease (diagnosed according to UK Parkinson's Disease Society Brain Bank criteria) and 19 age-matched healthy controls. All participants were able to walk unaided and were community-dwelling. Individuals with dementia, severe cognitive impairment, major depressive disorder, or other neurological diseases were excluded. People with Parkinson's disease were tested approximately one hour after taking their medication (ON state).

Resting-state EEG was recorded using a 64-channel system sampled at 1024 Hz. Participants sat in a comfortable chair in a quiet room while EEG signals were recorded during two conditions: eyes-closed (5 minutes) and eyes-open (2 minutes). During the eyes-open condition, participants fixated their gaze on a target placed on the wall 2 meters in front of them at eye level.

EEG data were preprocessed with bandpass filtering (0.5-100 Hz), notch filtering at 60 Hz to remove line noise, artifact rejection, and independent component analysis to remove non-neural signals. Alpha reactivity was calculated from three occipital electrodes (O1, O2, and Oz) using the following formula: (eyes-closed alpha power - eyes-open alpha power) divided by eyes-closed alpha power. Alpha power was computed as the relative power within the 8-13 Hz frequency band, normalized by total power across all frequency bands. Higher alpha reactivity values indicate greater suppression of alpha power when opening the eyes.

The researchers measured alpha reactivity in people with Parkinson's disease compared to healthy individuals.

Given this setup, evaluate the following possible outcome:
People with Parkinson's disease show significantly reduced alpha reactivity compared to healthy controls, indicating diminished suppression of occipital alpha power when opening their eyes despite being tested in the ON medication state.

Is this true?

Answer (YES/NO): YES